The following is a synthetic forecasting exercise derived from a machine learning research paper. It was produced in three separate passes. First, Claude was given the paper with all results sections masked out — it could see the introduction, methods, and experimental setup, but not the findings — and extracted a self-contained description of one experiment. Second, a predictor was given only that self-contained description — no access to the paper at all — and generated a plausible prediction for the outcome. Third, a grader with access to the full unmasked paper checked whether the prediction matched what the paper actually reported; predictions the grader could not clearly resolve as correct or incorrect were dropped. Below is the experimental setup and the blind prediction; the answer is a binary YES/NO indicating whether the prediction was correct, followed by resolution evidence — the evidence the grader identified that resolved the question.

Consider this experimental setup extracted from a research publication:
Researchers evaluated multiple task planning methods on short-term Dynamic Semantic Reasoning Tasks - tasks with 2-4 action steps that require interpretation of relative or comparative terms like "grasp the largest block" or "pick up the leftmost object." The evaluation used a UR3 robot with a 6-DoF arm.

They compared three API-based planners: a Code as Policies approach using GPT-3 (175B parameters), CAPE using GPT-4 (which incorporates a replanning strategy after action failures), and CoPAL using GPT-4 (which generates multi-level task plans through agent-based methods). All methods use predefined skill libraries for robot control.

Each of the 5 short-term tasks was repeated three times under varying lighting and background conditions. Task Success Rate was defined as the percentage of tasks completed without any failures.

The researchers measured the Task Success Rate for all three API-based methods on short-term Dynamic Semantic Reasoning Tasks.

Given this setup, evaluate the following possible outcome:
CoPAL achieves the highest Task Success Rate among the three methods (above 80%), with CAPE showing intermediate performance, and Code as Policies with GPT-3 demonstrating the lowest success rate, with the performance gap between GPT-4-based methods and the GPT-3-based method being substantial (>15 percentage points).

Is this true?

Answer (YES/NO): NO